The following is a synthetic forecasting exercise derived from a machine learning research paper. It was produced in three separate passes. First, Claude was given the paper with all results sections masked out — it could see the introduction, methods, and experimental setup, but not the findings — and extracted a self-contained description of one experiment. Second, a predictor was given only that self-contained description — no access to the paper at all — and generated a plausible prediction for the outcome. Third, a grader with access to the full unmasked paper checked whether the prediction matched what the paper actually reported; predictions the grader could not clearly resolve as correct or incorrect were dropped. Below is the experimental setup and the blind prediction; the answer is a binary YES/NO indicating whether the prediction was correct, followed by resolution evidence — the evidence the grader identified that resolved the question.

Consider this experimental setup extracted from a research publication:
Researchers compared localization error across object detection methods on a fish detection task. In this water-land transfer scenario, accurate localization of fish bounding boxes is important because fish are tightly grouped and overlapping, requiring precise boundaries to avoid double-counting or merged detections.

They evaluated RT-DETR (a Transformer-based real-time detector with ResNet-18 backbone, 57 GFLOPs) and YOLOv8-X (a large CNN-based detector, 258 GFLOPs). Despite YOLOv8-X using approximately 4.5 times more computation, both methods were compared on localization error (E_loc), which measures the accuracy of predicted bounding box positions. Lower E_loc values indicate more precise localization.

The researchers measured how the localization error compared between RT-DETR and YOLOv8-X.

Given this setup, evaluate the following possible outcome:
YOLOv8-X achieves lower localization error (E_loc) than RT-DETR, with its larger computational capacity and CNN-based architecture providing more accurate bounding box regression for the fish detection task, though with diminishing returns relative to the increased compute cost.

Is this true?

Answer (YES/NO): NO